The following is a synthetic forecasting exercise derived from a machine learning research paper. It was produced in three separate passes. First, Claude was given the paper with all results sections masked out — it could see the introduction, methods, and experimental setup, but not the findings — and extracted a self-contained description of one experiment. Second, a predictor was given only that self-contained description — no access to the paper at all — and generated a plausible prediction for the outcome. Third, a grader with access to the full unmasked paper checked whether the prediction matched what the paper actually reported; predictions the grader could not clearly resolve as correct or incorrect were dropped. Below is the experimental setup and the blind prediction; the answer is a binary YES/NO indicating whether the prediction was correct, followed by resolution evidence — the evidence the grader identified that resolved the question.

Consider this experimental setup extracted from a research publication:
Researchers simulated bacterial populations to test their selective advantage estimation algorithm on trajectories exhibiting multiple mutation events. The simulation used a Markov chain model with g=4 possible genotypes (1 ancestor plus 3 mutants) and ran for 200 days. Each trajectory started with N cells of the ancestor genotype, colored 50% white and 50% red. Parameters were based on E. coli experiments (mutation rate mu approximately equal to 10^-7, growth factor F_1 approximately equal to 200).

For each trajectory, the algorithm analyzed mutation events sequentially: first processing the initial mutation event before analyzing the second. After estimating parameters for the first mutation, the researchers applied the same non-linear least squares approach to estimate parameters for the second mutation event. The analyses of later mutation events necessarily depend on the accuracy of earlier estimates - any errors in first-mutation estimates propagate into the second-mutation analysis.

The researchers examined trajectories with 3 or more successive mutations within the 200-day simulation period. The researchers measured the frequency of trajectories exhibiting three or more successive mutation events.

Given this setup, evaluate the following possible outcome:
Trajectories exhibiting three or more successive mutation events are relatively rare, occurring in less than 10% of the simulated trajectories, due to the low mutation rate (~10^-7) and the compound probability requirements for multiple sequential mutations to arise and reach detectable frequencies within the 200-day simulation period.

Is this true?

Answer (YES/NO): YES